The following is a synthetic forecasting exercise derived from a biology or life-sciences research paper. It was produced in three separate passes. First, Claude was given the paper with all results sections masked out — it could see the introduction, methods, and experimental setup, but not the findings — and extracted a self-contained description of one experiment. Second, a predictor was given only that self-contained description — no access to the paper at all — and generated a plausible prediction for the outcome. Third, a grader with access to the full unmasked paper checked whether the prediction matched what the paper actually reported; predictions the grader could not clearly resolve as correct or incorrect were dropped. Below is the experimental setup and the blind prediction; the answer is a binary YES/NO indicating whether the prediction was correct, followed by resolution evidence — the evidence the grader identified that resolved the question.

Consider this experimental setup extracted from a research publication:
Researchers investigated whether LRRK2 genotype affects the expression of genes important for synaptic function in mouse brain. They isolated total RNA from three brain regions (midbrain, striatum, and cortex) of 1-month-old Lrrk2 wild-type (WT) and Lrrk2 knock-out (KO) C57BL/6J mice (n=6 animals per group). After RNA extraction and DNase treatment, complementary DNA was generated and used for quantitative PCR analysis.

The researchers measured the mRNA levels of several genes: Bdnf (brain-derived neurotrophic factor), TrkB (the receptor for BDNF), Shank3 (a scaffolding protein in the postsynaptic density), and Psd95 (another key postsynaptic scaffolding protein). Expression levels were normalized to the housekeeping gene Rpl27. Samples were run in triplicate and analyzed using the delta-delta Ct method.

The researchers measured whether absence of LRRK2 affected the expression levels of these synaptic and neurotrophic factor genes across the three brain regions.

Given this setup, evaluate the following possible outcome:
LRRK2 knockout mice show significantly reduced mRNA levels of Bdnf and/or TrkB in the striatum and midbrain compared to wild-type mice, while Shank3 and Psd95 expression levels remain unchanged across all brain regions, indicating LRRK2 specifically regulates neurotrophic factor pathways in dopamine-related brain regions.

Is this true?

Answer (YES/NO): NO